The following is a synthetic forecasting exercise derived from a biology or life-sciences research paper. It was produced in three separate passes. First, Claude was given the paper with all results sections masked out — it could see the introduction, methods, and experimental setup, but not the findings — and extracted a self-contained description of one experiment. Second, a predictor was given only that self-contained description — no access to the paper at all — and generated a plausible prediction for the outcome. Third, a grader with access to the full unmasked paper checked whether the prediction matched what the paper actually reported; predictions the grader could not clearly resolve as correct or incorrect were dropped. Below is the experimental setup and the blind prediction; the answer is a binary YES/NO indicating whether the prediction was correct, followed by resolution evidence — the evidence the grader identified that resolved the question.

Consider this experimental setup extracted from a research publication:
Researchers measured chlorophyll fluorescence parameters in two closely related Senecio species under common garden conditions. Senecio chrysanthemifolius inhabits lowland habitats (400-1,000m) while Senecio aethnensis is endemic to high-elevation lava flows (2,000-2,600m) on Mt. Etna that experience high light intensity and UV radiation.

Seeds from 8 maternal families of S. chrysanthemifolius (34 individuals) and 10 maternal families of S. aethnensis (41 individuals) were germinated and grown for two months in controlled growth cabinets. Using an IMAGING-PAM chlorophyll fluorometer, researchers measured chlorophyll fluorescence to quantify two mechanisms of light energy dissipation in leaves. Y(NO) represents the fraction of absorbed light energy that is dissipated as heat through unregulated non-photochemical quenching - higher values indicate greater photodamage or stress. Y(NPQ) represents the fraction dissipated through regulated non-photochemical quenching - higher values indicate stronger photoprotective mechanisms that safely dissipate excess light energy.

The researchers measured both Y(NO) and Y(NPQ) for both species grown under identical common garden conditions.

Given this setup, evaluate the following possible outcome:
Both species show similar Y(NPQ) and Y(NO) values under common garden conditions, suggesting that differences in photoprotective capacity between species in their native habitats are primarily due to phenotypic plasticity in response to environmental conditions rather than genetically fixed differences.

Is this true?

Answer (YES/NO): YES